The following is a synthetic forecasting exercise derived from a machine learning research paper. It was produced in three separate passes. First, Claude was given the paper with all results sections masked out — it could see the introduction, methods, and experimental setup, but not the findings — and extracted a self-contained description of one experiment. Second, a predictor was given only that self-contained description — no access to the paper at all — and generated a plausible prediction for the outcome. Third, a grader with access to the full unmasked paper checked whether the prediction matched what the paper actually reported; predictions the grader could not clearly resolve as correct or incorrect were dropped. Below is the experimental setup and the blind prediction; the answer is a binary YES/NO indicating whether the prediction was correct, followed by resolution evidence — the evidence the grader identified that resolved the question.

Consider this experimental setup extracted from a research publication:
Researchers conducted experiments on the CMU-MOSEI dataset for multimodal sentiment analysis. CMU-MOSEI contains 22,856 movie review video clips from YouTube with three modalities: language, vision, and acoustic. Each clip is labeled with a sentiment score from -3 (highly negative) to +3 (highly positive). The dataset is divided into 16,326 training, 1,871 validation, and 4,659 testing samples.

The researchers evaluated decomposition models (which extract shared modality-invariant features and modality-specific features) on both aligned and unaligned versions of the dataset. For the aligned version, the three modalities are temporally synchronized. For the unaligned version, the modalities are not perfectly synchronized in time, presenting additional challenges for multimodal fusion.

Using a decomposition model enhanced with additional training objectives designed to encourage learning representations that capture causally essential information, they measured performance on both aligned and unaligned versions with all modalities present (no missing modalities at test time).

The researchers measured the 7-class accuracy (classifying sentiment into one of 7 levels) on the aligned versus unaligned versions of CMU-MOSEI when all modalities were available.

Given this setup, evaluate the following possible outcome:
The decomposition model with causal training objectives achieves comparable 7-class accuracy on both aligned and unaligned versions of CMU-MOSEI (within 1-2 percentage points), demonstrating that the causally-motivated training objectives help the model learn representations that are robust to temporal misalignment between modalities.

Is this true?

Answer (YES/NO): YES